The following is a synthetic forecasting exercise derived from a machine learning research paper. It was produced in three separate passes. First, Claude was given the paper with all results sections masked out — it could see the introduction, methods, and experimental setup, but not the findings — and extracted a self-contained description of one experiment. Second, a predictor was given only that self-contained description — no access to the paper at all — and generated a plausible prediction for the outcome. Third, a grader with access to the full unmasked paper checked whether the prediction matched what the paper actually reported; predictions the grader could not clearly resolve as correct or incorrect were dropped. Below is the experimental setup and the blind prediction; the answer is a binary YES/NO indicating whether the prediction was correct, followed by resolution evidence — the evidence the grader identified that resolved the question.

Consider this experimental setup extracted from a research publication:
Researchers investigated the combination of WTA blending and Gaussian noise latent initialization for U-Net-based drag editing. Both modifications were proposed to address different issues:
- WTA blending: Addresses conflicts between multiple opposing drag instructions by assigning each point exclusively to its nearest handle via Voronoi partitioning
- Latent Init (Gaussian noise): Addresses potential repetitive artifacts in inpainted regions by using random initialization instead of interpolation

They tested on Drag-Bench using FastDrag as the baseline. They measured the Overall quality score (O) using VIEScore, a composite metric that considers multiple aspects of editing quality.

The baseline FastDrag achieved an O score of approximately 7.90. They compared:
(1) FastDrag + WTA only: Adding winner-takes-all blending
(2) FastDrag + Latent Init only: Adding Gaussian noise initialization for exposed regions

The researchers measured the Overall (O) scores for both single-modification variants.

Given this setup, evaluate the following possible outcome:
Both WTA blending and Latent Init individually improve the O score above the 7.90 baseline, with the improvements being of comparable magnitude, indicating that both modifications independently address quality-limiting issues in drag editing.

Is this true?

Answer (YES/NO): YES